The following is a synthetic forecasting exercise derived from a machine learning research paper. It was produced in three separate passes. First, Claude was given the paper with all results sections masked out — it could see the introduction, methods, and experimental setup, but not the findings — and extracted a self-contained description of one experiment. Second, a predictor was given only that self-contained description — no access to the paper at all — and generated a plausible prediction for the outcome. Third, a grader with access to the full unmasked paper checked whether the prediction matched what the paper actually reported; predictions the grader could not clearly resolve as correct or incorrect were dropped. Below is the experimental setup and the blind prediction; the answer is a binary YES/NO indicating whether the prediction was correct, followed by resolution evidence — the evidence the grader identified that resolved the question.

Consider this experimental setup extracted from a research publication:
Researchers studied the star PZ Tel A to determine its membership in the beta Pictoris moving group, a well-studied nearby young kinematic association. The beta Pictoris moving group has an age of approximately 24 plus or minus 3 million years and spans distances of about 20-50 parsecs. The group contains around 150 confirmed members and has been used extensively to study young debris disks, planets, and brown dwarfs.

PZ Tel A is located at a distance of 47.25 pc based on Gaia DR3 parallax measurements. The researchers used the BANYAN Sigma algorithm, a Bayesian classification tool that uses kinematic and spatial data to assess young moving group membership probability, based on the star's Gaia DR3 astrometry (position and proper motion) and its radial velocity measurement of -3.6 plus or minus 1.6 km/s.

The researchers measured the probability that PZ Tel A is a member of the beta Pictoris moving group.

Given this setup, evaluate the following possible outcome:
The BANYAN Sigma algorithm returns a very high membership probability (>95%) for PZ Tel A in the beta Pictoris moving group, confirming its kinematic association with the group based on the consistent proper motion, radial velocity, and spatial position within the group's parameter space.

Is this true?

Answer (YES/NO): YES